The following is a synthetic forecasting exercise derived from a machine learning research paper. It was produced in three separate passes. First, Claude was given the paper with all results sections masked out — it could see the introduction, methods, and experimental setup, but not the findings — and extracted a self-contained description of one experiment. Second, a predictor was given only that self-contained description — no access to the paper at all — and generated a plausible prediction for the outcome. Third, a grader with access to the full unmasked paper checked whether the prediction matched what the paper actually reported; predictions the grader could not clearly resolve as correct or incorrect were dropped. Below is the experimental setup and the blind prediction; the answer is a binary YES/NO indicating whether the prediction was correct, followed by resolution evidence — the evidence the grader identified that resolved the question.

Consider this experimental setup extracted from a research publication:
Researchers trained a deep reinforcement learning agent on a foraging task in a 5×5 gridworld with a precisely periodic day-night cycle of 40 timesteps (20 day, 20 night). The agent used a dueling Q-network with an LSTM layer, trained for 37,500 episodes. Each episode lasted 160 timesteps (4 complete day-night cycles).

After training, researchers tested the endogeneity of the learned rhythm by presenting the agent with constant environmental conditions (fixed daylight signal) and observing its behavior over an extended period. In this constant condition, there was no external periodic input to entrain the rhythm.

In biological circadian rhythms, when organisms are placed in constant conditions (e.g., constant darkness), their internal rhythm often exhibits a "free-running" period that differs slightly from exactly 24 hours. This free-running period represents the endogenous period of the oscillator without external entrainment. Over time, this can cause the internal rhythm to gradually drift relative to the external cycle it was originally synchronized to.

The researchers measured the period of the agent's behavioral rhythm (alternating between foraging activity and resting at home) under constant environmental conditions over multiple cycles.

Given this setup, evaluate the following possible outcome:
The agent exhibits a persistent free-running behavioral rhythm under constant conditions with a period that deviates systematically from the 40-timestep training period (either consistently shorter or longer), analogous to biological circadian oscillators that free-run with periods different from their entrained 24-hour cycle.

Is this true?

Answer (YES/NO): NO